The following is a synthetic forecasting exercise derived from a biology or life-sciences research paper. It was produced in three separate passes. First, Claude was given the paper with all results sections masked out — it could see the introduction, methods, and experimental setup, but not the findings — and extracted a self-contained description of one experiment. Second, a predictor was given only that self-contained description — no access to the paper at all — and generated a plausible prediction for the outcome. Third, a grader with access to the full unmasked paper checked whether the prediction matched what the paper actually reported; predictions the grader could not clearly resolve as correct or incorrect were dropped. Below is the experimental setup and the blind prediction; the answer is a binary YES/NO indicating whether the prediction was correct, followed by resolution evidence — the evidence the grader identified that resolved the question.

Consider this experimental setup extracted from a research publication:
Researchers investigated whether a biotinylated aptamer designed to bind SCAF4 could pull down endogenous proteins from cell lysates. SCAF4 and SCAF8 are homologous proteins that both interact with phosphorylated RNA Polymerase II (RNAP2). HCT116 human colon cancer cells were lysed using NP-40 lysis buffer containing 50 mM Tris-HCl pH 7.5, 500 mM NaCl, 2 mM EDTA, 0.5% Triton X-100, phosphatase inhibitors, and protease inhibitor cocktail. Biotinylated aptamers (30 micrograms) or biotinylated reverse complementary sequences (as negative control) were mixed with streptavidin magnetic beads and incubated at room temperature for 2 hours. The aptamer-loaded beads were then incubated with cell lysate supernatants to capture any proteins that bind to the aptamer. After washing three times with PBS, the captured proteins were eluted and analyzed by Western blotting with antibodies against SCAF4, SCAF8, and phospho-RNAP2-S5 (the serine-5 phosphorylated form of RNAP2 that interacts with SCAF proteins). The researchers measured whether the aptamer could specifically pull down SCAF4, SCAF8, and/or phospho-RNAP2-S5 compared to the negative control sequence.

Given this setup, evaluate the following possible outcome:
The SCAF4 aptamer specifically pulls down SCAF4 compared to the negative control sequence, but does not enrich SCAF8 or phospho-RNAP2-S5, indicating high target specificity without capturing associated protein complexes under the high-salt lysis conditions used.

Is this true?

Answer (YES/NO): NO